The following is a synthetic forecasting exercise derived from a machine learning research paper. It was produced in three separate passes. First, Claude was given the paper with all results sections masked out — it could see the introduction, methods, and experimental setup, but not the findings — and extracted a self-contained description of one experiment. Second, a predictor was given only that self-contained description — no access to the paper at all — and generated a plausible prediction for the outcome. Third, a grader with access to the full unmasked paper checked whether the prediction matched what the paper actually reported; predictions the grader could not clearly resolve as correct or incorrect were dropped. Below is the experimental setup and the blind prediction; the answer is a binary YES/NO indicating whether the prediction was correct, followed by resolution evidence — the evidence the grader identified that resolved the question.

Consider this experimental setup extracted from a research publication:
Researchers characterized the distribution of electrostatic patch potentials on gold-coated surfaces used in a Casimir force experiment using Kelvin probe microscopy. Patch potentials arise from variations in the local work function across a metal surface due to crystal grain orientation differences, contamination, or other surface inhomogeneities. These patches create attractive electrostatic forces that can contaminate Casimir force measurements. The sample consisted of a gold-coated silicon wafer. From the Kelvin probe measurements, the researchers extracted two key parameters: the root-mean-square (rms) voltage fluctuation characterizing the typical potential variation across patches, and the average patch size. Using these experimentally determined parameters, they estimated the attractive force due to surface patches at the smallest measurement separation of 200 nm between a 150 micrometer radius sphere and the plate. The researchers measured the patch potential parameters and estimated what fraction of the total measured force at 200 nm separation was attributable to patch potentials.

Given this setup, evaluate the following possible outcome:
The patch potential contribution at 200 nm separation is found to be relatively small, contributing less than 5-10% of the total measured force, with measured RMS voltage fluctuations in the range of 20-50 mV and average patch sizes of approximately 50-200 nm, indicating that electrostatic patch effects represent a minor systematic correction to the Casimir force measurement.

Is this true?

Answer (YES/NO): NO